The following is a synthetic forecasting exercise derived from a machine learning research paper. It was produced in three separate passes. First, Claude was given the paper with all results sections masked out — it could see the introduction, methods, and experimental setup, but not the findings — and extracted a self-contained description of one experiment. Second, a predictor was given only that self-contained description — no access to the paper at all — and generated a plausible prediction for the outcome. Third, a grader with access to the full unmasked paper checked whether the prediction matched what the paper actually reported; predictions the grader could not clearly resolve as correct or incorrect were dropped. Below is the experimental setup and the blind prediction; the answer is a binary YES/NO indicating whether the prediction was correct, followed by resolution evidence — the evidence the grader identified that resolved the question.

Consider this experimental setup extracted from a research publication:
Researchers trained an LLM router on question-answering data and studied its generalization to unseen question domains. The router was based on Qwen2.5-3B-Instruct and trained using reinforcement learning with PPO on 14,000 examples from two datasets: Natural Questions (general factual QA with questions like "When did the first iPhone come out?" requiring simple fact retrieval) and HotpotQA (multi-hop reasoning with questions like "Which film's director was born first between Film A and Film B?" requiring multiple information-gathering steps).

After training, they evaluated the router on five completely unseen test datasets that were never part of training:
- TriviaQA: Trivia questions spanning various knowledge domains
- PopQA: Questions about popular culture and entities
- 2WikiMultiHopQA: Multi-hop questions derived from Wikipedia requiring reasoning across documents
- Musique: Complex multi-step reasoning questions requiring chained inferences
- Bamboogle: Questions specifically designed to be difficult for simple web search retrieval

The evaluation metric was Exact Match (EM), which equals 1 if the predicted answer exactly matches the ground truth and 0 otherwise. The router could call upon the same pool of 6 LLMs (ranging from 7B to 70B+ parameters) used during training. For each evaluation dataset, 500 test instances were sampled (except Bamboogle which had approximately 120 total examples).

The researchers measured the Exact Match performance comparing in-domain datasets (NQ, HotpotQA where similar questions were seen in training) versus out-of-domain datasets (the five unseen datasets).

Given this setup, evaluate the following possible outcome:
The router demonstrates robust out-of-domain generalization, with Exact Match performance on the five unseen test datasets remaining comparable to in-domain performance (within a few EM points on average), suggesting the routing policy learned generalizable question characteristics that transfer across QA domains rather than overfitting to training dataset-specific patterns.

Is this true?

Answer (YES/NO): NO